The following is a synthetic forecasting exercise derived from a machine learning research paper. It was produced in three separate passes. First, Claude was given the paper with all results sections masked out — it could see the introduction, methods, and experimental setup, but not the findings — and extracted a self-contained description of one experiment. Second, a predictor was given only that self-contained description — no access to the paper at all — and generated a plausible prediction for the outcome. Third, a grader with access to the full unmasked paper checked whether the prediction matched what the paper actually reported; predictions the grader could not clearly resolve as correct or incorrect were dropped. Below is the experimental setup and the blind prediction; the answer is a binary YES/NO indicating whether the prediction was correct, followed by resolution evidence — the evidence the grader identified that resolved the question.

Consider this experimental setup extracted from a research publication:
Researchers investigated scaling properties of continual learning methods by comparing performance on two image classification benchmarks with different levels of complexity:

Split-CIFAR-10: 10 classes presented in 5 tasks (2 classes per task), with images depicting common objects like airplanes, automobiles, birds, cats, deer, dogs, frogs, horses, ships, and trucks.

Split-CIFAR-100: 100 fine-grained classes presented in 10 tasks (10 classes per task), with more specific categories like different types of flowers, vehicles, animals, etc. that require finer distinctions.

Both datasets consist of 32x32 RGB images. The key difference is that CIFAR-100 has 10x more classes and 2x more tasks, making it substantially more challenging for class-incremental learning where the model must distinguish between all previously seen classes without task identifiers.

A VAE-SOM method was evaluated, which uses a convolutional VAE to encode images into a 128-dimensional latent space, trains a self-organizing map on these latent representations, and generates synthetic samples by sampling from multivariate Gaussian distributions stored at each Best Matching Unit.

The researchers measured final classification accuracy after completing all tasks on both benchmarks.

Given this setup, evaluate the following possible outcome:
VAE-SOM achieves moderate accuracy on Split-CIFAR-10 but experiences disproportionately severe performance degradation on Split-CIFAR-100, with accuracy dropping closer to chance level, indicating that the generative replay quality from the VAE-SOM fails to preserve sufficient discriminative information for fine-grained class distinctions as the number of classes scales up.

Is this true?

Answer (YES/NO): NO